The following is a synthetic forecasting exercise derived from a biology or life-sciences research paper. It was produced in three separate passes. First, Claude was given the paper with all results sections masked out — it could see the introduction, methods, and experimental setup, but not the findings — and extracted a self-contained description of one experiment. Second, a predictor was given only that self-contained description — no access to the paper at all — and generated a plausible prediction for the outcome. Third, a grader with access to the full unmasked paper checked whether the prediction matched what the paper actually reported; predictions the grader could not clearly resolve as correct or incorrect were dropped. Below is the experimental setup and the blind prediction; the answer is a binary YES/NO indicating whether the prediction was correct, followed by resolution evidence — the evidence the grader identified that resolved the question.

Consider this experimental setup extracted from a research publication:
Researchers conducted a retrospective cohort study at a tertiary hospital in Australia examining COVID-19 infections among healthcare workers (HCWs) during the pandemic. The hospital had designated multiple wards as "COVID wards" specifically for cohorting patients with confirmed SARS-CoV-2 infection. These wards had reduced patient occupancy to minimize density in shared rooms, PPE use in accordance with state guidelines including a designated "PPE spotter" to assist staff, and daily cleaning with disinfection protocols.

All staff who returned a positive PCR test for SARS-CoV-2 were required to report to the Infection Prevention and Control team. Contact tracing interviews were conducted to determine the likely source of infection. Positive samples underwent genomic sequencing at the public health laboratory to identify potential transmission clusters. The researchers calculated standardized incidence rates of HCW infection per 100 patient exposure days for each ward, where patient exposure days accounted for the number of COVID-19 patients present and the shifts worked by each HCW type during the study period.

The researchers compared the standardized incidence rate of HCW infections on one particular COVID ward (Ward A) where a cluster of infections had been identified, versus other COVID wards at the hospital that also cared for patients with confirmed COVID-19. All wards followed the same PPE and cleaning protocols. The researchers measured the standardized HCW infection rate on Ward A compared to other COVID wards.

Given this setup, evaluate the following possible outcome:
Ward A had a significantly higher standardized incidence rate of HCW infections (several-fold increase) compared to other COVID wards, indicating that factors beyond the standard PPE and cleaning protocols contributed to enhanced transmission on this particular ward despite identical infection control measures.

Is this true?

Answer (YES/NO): NO